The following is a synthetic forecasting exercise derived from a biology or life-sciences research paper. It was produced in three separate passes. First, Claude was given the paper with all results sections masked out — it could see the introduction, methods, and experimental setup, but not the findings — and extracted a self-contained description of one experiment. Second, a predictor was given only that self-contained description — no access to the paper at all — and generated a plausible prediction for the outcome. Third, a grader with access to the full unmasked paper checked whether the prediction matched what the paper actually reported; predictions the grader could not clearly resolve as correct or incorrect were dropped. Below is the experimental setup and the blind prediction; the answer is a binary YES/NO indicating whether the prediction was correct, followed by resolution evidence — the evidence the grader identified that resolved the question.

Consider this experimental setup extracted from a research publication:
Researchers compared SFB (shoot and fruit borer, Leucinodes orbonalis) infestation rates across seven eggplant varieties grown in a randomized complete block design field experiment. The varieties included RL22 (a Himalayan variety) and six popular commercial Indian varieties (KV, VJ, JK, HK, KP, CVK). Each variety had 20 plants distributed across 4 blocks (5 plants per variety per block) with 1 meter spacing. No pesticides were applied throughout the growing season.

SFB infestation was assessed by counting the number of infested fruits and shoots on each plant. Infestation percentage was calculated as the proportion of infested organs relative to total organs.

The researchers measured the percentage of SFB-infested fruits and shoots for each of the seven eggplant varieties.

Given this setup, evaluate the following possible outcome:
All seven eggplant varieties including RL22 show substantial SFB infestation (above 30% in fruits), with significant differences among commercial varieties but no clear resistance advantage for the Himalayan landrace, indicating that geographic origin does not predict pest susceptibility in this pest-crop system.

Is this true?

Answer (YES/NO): NO